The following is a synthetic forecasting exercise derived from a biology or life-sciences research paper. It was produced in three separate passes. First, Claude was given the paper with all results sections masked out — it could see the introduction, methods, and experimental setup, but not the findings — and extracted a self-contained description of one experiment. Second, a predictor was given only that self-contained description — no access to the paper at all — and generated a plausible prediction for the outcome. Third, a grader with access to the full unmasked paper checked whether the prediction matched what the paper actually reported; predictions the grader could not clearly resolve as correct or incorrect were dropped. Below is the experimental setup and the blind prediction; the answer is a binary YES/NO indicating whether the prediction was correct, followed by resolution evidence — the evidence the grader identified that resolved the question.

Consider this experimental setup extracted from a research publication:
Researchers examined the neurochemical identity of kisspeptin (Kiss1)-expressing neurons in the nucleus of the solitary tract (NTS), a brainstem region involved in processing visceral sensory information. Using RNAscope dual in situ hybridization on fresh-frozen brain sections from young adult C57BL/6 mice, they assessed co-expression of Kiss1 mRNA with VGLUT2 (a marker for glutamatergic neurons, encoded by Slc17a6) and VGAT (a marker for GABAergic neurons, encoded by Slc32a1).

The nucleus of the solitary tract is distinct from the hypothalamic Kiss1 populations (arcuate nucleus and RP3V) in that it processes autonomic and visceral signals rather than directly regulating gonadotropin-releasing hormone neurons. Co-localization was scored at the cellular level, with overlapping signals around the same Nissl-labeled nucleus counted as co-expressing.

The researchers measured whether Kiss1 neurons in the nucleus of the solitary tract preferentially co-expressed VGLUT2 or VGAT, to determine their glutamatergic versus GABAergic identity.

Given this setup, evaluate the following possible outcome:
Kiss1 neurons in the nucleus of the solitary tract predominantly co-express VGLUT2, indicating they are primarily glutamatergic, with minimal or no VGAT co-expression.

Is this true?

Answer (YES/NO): YES